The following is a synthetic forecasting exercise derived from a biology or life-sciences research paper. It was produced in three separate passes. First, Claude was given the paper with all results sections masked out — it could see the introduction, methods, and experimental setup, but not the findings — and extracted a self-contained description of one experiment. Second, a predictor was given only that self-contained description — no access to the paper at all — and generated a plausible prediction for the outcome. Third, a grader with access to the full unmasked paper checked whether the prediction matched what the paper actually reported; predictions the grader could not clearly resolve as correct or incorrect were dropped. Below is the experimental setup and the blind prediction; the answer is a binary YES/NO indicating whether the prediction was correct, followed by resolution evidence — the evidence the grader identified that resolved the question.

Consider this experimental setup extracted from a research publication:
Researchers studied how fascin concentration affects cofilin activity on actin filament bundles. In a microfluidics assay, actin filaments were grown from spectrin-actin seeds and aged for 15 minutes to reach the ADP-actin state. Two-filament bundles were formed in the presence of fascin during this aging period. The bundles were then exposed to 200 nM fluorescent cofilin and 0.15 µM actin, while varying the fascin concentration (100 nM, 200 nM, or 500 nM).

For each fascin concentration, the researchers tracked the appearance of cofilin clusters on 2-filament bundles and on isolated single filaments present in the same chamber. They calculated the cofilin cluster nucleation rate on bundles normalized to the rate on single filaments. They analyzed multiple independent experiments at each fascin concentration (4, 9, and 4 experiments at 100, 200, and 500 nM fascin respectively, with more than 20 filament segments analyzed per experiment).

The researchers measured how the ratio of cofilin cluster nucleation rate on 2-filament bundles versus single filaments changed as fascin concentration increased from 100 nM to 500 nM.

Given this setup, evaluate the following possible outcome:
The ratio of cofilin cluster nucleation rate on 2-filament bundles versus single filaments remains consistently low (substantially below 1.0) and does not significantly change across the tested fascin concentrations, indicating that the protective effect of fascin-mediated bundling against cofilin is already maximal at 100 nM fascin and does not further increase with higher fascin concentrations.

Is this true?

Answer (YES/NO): NO